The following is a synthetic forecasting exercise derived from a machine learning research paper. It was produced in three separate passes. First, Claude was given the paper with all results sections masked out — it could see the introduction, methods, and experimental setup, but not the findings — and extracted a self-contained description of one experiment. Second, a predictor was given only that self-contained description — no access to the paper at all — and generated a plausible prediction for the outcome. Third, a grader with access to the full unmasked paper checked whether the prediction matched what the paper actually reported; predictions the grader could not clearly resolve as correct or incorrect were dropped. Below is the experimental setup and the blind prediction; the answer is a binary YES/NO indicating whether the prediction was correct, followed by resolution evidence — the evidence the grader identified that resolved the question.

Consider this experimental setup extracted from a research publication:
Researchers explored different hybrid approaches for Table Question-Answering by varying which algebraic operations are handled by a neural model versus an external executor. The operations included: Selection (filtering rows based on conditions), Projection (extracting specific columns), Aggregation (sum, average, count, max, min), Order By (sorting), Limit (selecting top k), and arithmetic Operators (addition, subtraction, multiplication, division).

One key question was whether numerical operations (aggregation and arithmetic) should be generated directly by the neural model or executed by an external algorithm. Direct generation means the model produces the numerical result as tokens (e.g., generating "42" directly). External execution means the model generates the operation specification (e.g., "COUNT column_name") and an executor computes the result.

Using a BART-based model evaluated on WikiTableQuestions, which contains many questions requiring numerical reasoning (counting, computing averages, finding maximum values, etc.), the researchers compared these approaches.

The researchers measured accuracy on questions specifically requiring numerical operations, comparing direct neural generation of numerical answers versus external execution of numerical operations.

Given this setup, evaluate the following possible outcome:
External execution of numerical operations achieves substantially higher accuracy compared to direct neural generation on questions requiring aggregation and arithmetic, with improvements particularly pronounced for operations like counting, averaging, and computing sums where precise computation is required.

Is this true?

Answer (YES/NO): NO